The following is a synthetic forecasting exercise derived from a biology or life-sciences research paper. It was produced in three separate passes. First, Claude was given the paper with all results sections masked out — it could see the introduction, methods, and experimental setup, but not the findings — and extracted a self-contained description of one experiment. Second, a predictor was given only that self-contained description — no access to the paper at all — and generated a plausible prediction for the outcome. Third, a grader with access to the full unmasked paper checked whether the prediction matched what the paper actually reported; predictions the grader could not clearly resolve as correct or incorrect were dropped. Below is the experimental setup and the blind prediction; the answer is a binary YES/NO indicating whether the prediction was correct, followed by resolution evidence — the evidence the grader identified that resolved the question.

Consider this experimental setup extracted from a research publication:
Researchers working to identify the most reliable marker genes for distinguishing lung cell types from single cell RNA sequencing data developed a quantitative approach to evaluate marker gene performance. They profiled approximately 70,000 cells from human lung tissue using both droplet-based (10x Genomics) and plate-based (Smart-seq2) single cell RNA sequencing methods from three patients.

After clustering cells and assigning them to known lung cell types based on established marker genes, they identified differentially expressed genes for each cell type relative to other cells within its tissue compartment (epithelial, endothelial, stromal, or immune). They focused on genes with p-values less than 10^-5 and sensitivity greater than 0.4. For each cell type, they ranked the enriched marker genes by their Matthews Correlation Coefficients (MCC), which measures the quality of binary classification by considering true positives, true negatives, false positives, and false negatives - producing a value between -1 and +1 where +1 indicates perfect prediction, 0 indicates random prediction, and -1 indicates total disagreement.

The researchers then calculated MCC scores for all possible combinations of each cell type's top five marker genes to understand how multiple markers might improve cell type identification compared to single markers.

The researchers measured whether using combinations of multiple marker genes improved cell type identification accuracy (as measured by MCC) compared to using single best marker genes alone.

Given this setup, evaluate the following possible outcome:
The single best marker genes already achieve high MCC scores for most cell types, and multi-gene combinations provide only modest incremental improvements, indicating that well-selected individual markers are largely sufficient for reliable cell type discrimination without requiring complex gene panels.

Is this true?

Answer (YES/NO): NO